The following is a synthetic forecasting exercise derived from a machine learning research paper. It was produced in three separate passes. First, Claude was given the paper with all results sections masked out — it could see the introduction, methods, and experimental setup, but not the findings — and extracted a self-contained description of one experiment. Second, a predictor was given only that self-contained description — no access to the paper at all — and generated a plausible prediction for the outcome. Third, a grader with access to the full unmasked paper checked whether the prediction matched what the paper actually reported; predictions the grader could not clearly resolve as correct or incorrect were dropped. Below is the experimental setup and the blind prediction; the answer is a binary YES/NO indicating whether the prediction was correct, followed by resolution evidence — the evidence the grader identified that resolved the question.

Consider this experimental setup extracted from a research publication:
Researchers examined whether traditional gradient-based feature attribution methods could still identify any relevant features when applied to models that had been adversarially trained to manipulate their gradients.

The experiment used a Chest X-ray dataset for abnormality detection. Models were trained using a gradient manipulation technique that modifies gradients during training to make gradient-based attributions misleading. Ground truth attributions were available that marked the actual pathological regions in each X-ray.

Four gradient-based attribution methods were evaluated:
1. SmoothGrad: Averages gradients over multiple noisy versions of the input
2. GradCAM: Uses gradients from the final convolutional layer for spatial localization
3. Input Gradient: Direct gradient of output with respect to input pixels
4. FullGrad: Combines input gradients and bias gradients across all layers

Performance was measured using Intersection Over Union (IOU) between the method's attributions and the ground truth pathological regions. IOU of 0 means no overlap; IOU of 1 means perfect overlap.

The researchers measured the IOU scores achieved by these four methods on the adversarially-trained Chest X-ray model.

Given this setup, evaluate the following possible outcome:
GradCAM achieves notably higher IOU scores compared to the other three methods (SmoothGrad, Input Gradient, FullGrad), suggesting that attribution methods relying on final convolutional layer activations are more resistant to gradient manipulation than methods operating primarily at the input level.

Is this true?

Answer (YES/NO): NO